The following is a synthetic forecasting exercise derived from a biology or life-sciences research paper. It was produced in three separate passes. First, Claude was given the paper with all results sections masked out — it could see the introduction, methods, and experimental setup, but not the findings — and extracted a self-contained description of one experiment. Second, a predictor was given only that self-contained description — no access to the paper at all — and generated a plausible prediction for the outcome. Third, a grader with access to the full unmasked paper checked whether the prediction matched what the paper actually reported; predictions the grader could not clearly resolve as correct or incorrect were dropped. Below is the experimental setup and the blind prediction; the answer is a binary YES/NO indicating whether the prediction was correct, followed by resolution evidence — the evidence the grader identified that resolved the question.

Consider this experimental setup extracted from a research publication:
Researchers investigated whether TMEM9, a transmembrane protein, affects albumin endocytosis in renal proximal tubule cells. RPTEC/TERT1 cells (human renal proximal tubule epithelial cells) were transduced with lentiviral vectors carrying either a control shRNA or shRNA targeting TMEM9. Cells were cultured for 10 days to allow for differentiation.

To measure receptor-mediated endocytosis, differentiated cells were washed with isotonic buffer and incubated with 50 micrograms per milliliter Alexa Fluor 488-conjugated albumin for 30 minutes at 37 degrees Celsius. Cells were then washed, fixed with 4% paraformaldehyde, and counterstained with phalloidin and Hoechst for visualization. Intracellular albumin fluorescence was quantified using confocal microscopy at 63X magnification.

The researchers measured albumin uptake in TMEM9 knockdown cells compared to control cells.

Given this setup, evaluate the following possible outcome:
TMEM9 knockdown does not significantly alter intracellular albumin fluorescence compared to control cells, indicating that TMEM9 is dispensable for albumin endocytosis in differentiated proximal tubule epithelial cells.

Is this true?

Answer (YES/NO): NO